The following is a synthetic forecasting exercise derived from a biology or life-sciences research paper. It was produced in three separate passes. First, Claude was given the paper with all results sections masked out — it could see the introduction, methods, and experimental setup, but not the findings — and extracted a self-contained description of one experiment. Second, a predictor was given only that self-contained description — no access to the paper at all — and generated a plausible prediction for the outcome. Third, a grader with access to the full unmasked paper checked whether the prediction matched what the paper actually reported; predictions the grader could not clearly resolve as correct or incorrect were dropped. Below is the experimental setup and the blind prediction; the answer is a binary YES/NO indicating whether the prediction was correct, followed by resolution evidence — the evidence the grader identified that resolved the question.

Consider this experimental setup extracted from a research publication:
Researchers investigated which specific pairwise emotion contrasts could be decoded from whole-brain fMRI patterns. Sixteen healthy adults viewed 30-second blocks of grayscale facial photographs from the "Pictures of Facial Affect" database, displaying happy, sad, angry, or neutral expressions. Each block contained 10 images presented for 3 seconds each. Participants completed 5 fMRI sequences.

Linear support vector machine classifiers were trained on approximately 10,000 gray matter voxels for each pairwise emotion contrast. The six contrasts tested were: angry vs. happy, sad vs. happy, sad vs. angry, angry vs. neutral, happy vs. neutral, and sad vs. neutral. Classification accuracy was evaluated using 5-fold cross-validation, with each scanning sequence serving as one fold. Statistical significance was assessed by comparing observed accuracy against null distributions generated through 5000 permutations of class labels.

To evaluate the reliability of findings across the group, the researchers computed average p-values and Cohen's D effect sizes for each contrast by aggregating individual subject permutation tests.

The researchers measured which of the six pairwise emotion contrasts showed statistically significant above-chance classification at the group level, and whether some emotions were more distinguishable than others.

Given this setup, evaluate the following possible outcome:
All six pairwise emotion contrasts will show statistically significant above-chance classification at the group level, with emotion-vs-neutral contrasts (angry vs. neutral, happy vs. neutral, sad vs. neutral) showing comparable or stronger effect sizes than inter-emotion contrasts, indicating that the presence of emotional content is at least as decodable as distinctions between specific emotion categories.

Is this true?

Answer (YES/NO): NO